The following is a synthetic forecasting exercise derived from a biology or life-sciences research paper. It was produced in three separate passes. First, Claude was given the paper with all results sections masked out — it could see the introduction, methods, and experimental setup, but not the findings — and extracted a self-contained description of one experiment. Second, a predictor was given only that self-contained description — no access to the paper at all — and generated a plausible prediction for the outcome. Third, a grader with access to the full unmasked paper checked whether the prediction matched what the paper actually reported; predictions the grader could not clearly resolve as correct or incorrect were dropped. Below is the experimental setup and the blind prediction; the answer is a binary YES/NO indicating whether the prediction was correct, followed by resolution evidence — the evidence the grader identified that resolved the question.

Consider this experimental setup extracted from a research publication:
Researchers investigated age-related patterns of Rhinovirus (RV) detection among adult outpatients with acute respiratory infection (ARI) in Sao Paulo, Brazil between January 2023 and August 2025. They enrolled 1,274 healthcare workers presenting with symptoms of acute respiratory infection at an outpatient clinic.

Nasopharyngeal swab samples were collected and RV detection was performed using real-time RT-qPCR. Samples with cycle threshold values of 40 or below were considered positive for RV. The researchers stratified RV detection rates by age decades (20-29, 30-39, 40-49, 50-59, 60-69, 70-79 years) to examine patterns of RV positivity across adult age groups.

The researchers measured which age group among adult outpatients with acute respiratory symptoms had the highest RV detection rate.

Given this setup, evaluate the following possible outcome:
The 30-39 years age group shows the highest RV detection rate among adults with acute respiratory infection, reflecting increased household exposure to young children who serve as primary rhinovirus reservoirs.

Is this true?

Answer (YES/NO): NO